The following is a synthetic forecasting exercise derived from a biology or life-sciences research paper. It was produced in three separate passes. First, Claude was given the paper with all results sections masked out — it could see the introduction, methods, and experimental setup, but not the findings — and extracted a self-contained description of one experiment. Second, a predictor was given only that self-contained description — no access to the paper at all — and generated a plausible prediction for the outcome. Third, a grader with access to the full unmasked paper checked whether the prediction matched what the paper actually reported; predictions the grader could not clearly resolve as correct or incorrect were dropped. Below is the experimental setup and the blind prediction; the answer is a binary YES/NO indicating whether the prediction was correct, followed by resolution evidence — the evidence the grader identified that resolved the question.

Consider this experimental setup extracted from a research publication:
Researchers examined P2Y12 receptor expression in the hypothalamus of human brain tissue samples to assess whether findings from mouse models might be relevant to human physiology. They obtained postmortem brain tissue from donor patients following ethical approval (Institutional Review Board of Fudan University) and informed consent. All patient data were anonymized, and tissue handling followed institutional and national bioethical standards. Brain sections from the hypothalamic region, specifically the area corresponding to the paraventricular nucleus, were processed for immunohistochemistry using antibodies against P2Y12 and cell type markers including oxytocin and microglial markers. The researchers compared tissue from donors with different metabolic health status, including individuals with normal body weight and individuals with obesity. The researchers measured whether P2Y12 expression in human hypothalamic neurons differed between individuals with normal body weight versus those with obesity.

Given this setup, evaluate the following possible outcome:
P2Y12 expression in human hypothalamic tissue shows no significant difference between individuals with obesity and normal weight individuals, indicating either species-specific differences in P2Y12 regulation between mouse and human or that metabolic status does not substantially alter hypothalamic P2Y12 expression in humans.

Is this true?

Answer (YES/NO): NO